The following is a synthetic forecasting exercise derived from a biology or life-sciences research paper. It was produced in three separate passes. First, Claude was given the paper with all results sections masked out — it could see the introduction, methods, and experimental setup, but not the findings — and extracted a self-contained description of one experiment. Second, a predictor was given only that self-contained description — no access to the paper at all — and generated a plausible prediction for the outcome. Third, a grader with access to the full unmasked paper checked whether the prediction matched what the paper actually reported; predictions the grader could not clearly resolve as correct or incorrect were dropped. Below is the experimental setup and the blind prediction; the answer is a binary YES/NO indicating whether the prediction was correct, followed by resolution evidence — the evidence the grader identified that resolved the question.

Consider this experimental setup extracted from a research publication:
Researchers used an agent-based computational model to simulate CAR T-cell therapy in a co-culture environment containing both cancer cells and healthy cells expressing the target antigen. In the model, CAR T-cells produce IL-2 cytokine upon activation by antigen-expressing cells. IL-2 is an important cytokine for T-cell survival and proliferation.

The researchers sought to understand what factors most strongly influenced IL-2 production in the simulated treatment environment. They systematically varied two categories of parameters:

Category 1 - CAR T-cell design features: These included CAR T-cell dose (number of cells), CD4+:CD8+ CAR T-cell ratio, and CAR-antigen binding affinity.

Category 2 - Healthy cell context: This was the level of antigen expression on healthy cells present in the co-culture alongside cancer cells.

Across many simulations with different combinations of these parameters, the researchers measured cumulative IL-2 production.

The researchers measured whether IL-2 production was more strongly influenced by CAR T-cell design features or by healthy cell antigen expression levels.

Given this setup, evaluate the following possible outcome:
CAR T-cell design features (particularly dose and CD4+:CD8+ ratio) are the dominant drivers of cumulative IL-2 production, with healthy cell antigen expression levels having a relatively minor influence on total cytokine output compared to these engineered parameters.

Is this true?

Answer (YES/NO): YES